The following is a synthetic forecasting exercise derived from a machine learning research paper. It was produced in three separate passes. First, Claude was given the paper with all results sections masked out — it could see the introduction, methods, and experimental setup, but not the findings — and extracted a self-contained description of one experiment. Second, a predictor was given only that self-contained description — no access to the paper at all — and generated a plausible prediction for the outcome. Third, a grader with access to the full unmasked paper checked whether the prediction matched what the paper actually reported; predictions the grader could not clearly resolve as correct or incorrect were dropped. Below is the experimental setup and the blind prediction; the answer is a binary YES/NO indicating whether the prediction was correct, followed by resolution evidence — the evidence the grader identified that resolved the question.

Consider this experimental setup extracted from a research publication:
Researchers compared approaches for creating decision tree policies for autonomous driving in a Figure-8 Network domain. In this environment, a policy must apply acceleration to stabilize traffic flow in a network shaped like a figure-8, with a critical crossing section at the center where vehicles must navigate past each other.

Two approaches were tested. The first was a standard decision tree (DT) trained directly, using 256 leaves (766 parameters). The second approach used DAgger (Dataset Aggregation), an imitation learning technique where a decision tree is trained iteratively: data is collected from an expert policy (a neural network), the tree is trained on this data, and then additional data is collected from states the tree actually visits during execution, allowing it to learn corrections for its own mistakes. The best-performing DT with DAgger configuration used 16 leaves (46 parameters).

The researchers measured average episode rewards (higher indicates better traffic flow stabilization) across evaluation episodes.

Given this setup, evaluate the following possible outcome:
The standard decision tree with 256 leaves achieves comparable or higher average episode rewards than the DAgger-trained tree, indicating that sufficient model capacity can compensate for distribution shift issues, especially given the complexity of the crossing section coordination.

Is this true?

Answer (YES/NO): NO